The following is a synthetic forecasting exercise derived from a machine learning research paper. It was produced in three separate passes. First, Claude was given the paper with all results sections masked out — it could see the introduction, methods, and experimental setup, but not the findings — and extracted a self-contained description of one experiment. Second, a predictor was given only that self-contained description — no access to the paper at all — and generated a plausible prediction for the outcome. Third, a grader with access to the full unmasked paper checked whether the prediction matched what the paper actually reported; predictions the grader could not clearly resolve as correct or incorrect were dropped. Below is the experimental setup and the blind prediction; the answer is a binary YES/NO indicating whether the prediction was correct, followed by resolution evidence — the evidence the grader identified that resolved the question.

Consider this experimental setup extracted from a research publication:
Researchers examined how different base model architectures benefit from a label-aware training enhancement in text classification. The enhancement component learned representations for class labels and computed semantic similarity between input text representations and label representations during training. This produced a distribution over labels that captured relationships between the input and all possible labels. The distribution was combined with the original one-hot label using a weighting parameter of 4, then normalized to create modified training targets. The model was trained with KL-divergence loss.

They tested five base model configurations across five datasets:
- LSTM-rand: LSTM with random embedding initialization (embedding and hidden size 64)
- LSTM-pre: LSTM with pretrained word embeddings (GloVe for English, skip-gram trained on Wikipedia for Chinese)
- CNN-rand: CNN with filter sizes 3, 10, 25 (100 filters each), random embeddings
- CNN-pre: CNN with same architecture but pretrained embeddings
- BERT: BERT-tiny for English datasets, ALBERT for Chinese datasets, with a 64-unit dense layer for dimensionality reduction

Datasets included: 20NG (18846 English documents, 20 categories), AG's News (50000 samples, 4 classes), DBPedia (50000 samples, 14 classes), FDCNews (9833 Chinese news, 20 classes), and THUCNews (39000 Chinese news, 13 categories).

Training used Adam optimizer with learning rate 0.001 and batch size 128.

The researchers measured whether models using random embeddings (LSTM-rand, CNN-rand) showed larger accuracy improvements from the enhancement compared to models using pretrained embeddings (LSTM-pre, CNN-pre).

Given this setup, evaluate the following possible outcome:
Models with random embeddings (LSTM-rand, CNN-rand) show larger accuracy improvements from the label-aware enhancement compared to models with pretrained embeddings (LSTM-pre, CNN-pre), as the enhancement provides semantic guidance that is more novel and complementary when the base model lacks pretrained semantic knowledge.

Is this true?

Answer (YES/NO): YES